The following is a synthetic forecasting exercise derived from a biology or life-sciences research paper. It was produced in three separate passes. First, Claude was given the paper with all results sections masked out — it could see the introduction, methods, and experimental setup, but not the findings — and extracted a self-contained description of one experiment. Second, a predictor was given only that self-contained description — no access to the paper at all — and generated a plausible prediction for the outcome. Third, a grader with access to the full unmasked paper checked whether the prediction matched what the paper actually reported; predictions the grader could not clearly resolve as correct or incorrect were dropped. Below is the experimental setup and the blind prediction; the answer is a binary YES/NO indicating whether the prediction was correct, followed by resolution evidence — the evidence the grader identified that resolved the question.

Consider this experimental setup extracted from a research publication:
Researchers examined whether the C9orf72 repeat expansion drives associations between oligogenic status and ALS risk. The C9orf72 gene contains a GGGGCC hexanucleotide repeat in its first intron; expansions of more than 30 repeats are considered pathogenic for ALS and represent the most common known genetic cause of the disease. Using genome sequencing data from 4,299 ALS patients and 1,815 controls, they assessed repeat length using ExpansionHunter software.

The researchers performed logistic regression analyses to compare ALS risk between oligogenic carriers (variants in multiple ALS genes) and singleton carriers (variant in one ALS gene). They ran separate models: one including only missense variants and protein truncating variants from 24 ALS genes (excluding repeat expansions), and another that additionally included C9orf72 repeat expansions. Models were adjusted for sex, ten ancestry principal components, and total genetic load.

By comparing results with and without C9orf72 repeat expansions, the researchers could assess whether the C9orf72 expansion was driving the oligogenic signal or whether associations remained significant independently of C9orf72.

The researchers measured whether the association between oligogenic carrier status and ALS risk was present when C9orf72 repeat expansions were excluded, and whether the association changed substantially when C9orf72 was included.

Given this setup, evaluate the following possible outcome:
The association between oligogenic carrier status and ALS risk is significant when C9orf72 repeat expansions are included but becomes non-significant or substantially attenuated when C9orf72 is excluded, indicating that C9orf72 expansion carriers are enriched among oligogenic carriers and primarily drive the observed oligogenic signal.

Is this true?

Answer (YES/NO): NO